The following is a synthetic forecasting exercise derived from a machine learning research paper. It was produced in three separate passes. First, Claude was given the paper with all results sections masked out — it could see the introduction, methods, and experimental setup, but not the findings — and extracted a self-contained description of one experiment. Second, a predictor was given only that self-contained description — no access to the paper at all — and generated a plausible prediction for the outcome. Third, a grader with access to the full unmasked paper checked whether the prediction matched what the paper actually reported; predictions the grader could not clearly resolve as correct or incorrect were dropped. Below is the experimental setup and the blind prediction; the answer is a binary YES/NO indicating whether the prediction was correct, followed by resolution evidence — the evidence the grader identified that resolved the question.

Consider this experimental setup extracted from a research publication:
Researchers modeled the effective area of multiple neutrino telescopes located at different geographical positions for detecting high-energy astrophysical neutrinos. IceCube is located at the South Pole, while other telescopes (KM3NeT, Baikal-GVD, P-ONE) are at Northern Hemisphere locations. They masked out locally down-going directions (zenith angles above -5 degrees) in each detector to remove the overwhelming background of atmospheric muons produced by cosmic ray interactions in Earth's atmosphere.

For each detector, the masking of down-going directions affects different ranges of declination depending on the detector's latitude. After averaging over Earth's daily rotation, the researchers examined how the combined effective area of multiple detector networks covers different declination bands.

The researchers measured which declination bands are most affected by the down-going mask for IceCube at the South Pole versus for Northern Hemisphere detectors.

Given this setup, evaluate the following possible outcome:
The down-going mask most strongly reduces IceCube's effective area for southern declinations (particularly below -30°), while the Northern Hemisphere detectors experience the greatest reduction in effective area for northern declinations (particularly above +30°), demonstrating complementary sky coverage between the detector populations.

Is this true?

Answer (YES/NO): YES